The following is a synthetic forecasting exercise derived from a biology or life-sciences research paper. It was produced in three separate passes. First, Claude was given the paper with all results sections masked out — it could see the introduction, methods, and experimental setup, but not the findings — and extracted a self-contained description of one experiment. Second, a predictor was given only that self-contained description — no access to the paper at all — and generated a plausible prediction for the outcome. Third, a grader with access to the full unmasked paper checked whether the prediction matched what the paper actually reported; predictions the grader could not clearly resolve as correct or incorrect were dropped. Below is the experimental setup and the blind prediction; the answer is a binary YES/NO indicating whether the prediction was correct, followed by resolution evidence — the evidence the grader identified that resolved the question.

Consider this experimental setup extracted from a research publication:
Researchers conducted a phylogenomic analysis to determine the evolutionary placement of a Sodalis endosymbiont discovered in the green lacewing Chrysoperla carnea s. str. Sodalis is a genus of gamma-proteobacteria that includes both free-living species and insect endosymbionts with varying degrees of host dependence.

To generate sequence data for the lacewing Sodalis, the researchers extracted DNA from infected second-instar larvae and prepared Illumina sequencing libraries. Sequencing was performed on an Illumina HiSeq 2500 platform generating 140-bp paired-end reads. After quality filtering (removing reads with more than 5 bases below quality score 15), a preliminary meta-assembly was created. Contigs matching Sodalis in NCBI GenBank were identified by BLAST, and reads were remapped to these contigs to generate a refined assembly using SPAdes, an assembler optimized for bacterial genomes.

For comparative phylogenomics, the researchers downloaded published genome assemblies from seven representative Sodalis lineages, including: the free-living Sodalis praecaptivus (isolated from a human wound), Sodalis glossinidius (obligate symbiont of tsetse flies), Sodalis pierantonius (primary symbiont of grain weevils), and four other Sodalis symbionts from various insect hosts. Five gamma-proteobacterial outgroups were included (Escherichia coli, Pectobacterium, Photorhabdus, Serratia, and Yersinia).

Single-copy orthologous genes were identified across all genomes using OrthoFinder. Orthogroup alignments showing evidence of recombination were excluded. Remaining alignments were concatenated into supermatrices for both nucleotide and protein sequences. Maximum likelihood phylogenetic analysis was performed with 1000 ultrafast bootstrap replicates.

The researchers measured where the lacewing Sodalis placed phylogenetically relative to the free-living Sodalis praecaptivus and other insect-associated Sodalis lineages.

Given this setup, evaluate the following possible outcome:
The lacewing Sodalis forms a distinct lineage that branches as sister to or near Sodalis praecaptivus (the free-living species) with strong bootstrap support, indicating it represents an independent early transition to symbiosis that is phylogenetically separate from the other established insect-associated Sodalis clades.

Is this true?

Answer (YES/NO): YES